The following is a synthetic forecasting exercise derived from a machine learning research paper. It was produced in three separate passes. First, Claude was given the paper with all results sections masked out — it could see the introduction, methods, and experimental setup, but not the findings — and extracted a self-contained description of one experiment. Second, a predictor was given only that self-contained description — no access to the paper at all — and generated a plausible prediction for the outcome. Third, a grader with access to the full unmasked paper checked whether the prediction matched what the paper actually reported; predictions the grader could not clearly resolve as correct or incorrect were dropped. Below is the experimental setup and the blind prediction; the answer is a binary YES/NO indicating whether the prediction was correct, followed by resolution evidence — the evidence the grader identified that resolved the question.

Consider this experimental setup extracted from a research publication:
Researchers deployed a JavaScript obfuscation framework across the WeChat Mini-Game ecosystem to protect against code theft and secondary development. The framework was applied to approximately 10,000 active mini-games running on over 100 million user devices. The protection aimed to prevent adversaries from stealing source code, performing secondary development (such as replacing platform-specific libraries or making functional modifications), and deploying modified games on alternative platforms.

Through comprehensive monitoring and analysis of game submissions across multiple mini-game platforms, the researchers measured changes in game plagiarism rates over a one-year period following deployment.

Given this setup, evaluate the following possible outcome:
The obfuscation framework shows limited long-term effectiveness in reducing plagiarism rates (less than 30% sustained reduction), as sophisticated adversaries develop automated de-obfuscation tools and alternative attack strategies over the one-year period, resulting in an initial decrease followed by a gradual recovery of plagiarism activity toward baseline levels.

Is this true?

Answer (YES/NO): NO